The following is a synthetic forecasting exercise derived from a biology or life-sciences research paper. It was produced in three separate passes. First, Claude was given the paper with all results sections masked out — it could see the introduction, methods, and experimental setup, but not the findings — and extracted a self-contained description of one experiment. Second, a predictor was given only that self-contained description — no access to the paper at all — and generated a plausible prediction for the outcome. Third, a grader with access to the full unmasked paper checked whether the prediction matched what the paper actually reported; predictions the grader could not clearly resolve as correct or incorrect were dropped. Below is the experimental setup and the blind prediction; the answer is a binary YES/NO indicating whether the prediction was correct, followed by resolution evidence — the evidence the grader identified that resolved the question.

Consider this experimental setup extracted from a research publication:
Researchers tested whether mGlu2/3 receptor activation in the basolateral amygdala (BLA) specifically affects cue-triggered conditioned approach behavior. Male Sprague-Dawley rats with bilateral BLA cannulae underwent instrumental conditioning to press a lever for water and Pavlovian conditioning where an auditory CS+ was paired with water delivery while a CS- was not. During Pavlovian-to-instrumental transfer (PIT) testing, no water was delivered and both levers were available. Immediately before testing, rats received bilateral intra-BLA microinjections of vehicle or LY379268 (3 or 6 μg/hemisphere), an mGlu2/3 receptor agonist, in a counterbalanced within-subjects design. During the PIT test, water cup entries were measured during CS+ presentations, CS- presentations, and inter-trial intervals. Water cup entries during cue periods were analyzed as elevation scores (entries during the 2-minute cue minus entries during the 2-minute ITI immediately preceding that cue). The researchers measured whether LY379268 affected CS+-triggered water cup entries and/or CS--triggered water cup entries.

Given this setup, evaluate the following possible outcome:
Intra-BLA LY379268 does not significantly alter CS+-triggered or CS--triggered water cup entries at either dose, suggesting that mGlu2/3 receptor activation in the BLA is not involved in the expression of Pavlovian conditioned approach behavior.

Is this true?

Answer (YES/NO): NO